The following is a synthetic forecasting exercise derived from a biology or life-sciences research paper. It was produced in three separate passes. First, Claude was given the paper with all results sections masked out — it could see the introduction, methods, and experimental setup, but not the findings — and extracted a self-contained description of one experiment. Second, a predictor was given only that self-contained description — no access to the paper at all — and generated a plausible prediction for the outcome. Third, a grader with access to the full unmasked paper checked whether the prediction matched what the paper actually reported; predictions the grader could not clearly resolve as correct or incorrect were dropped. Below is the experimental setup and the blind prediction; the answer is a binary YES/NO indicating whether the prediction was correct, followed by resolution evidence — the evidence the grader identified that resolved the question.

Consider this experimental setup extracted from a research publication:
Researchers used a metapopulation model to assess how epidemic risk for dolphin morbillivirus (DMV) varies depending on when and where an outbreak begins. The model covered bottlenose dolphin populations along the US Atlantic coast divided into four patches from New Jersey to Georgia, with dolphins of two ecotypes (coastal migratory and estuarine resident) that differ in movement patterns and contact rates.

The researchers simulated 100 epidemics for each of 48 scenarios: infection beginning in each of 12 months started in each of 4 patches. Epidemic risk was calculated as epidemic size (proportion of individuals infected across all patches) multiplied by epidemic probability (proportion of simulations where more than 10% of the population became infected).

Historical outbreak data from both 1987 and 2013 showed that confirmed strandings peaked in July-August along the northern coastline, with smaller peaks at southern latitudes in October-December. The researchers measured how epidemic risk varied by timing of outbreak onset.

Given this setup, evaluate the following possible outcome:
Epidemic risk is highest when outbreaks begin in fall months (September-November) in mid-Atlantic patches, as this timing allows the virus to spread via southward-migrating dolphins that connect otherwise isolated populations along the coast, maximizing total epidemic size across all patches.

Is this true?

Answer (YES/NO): NO